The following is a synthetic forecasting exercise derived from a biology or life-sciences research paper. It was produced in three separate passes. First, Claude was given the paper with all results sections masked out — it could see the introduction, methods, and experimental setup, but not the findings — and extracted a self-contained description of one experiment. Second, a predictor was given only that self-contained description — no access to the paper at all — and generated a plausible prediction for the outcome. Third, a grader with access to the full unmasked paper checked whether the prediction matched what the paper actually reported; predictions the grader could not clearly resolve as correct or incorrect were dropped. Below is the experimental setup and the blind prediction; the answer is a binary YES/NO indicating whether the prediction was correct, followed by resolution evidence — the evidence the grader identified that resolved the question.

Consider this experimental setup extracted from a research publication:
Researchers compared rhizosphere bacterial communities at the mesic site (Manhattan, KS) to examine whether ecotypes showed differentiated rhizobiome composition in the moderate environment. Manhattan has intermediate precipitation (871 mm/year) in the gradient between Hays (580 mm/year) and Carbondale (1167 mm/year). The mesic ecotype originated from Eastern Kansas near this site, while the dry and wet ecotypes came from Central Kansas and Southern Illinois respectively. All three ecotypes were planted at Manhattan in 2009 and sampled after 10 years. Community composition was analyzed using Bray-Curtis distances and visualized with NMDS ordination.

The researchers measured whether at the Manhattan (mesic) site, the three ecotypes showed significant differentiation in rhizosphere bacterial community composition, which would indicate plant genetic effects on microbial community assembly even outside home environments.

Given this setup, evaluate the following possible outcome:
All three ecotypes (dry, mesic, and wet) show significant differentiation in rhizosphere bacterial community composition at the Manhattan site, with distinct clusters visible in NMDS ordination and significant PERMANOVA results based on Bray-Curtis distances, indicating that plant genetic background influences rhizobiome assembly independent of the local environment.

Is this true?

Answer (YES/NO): NO